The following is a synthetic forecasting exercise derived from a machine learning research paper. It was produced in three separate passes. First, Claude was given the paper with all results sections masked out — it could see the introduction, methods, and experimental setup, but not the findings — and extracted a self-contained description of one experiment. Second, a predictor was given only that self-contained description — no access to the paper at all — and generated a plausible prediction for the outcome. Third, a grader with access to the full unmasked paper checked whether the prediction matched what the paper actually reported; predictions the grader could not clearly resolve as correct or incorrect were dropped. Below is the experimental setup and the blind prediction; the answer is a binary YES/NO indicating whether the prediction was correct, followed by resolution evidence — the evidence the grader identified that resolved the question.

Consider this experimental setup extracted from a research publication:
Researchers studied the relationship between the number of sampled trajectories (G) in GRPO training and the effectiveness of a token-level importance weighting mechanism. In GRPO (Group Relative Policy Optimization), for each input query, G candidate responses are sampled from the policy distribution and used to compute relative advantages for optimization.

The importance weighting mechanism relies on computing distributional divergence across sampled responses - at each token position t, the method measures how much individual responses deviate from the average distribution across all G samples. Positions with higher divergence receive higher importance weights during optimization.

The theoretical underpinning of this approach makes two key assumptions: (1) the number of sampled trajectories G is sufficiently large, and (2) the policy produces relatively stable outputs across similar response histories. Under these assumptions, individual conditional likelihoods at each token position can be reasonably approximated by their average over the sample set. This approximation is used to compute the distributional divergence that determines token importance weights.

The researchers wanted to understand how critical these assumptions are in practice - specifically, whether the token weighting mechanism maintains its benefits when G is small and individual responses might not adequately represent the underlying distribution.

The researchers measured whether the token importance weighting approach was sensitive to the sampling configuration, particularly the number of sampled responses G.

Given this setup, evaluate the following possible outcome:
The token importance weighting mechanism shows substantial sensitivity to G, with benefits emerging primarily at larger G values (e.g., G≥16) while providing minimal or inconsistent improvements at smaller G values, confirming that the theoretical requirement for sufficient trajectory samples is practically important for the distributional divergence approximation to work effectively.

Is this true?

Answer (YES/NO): NO